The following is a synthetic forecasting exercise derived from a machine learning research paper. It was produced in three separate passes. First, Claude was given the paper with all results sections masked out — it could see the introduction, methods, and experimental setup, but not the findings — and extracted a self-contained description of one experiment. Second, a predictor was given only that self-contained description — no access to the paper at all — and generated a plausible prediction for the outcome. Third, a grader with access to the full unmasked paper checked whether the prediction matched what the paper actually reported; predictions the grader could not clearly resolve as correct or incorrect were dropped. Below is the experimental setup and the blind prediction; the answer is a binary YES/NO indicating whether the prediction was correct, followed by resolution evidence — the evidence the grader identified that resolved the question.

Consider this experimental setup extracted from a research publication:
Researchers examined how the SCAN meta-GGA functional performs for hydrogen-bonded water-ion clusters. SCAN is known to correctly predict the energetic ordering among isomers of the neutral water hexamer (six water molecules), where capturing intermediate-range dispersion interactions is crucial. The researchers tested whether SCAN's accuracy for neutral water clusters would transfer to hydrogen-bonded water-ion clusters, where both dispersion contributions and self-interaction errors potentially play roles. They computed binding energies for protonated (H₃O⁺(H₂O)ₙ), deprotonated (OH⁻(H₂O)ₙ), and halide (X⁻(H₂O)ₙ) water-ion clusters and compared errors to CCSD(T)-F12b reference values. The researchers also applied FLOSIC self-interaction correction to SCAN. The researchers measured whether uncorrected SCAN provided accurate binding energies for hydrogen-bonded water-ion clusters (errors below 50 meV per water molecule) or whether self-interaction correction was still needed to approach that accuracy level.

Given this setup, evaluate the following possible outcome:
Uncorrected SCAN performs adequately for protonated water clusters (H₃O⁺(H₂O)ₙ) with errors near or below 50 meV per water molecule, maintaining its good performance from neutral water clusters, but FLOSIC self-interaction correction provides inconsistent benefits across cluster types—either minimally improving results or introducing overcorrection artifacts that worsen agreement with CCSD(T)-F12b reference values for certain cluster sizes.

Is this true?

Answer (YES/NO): NO